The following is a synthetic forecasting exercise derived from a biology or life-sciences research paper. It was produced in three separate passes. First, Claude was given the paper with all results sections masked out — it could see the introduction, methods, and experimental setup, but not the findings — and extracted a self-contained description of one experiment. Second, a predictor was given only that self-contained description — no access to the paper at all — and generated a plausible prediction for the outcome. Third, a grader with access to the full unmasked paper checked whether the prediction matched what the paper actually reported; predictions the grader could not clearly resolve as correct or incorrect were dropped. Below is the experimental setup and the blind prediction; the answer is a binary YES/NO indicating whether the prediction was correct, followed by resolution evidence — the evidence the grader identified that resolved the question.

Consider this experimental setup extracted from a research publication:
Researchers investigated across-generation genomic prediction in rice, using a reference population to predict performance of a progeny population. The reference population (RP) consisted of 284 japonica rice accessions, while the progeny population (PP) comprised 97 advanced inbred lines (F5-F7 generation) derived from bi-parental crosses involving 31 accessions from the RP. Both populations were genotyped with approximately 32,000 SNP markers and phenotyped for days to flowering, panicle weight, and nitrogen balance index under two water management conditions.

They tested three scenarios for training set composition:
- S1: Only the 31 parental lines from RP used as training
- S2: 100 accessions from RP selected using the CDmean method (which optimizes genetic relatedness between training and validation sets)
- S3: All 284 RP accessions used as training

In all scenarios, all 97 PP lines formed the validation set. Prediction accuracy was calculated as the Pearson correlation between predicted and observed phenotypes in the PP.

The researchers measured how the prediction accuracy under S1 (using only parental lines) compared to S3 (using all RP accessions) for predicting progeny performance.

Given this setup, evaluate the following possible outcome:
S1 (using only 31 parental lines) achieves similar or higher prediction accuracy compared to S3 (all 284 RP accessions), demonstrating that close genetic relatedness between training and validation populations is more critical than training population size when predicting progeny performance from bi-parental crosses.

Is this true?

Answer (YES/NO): NO